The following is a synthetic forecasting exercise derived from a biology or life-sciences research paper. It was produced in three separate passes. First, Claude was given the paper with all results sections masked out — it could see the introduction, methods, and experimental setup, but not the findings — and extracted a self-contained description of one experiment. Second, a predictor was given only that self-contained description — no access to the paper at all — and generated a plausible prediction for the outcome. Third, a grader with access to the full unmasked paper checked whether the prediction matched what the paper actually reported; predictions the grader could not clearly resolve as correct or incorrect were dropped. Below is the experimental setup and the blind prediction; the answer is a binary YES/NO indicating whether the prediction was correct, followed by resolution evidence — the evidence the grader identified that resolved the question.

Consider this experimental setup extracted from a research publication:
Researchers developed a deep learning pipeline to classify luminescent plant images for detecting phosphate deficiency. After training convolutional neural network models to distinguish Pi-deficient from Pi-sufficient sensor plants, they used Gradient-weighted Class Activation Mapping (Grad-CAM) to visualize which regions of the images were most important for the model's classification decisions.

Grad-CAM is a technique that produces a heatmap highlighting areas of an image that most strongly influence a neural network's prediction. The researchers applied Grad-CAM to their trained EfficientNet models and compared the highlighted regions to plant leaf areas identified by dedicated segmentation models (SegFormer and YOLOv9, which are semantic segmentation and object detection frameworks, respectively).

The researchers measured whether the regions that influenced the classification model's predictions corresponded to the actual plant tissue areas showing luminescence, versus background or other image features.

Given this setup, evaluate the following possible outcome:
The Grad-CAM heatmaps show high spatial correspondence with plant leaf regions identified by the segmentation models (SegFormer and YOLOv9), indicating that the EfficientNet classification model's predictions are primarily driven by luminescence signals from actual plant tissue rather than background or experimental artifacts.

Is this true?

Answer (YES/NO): YES